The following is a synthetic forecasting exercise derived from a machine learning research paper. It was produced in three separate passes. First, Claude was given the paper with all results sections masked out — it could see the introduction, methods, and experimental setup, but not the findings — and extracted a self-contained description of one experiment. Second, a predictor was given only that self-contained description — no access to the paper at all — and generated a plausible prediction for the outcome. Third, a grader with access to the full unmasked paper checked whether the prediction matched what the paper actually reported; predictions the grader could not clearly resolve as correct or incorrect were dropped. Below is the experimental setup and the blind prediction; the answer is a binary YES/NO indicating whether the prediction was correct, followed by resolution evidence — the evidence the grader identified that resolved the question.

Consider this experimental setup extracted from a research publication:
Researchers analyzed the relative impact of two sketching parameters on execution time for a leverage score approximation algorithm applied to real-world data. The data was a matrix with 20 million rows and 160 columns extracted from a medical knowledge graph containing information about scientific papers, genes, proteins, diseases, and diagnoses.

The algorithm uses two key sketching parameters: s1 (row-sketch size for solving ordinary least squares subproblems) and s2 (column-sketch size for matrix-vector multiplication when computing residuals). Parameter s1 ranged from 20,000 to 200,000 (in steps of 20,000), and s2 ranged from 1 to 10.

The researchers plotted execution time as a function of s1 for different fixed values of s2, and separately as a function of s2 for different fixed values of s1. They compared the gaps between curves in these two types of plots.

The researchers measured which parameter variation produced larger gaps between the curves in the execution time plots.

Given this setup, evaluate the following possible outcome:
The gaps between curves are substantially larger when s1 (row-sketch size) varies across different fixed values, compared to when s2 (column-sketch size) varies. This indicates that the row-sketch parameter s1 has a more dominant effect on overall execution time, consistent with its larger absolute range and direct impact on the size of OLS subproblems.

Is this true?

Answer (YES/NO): NO